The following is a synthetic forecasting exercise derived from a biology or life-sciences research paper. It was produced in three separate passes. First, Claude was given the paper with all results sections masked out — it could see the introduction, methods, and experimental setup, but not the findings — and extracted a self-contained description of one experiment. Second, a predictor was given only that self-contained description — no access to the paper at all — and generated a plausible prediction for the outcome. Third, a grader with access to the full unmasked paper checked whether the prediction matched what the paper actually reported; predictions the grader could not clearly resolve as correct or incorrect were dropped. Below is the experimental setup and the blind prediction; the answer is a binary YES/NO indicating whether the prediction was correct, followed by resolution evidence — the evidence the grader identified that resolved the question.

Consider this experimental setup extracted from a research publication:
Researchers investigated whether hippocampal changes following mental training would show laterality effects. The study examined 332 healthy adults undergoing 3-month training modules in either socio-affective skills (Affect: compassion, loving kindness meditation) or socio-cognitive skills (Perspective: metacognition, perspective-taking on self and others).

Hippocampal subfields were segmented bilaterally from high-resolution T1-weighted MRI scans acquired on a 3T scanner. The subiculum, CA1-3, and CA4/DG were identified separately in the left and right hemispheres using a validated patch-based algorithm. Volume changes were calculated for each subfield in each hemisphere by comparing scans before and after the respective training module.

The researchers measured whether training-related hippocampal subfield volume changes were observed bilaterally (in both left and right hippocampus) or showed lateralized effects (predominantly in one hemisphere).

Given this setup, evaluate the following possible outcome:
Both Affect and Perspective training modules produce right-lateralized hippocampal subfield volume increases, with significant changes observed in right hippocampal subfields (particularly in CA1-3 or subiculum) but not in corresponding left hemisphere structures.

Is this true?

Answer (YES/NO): NO